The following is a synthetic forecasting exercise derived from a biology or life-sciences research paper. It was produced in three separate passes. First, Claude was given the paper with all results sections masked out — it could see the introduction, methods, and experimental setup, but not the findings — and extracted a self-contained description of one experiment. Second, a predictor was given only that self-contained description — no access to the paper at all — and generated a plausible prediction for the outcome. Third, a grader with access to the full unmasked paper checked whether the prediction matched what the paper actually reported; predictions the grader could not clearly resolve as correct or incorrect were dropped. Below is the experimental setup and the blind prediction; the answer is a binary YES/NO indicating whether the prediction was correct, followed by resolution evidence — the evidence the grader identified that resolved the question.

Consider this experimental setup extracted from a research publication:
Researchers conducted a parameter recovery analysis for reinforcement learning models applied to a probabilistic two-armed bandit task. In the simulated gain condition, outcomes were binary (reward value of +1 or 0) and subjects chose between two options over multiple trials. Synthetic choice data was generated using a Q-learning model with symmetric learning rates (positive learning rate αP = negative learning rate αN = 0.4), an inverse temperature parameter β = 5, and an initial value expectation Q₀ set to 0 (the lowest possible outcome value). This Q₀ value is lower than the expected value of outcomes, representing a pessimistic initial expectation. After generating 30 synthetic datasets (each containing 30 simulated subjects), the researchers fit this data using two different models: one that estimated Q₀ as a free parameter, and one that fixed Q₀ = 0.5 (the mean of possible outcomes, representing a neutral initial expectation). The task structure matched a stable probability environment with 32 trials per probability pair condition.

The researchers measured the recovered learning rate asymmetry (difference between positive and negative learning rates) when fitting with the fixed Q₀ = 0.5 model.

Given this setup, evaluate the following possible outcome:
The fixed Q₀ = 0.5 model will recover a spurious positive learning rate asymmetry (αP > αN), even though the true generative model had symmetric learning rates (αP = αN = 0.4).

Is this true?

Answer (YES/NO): YES